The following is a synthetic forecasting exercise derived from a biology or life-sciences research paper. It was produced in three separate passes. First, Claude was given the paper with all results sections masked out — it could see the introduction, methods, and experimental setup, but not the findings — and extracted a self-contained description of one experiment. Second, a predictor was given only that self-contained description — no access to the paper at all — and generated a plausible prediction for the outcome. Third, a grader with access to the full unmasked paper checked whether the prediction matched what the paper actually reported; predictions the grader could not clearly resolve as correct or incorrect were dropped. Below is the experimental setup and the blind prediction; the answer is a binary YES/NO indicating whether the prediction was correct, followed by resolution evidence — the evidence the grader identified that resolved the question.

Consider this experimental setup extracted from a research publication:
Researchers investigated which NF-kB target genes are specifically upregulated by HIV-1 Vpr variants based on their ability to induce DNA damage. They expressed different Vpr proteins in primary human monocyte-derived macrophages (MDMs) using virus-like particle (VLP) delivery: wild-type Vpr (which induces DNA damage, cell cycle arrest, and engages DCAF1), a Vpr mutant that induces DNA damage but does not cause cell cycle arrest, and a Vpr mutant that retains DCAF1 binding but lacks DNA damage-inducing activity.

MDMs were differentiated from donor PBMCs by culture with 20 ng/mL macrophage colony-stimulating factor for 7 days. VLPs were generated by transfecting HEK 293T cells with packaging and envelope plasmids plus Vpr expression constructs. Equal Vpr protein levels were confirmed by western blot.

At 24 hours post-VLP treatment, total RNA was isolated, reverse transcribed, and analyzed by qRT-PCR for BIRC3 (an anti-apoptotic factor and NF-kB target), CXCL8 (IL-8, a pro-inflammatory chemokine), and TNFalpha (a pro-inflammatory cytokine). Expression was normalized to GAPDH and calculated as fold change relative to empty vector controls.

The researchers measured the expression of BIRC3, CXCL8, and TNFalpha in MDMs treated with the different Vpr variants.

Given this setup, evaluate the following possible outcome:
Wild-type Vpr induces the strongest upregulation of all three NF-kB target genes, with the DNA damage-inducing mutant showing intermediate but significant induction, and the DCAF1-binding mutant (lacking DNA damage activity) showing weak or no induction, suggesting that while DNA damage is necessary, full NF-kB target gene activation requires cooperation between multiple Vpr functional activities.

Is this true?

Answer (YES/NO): NO